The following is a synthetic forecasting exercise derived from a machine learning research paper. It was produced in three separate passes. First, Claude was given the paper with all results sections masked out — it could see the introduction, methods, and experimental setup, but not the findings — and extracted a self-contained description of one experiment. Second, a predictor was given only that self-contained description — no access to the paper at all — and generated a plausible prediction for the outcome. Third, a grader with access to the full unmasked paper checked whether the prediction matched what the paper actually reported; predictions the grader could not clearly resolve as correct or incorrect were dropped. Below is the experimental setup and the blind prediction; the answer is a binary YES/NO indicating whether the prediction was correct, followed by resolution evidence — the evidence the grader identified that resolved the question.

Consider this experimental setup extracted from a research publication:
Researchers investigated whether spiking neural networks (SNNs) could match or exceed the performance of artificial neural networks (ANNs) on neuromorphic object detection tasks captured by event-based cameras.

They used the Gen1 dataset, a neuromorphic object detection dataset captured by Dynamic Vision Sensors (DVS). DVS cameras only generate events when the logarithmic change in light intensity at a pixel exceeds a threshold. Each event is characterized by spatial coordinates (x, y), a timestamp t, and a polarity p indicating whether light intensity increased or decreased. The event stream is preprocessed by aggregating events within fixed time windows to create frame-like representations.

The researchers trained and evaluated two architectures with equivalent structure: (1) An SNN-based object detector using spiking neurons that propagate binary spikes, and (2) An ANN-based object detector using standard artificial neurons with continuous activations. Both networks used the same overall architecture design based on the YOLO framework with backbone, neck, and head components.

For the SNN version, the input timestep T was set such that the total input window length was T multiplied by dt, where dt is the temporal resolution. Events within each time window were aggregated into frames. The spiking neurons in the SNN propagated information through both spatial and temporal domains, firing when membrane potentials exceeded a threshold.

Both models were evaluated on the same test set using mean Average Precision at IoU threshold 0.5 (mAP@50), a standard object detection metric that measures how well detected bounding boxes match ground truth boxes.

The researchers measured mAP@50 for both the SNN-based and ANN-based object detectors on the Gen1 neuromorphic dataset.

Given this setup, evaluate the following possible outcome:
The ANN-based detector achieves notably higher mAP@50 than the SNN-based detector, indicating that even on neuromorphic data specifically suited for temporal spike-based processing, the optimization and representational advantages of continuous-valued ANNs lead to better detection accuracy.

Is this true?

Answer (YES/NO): NO